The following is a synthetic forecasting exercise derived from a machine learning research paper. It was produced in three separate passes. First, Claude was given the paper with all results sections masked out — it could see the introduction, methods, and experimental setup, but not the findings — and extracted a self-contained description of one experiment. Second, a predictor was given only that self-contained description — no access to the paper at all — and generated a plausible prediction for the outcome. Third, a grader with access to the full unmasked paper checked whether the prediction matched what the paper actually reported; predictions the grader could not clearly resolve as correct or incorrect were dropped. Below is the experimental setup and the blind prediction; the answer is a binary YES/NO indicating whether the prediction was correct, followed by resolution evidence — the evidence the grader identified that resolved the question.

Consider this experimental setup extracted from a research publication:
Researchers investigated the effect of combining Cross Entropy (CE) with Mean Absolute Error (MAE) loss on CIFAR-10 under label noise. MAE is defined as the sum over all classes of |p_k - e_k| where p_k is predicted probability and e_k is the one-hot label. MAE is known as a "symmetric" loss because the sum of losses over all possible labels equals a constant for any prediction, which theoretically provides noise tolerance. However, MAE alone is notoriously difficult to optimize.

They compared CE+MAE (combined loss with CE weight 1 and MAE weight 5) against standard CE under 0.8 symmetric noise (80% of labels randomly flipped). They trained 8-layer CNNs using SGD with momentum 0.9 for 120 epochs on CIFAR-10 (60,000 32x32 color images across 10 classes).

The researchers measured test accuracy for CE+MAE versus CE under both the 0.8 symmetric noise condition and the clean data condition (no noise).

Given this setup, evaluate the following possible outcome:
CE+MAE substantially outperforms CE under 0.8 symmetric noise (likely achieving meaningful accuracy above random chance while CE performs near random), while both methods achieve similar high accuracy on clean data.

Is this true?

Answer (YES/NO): NO